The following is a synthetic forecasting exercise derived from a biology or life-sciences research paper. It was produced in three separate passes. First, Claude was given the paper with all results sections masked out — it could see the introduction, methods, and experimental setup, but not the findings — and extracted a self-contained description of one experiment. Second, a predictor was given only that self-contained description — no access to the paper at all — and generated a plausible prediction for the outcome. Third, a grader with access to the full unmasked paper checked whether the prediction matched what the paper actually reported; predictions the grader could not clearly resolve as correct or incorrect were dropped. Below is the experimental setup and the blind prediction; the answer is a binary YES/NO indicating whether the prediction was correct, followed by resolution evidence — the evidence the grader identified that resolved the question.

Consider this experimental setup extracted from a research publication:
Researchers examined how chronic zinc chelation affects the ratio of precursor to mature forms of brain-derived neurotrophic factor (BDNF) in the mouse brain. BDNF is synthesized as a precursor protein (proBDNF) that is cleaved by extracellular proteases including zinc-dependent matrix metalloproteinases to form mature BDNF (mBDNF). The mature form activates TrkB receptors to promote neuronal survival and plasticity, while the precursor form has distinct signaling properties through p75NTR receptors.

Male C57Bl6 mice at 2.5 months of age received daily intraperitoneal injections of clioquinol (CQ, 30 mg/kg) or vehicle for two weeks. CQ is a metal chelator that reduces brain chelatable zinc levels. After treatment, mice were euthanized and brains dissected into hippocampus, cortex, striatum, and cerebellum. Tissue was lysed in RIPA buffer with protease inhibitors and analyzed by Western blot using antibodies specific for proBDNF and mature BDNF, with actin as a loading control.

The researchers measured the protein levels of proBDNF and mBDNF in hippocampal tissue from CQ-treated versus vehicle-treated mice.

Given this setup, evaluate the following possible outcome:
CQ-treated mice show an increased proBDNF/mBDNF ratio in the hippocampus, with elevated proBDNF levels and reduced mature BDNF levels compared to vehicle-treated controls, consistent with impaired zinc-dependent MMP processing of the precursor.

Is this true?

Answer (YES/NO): NO